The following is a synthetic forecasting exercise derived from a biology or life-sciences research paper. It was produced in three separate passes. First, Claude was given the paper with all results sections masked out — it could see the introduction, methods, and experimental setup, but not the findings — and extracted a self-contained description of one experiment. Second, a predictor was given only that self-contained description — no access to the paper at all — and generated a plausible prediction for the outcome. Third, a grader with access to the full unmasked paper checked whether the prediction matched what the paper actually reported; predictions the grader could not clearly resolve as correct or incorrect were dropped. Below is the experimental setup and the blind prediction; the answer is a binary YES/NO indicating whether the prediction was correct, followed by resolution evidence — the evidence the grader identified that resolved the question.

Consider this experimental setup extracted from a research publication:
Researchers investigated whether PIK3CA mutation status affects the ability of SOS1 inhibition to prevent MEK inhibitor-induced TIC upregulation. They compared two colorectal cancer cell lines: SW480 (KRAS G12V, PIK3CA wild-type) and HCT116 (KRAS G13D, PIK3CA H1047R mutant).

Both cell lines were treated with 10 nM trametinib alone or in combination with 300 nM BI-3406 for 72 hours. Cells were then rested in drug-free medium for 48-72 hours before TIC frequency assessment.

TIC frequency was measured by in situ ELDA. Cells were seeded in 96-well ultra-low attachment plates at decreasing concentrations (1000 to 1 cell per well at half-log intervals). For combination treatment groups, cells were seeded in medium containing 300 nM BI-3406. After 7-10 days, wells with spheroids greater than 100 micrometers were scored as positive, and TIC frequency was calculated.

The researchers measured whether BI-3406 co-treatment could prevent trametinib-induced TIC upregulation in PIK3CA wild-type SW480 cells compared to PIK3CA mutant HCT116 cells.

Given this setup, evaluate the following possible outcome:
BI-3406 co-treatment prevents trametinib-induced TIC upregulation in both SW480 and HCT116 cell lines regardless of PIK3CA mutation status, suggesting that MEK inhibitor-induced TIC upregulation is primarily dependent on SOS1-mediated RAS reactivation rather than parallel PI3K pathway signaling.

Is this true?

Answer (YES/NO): NO